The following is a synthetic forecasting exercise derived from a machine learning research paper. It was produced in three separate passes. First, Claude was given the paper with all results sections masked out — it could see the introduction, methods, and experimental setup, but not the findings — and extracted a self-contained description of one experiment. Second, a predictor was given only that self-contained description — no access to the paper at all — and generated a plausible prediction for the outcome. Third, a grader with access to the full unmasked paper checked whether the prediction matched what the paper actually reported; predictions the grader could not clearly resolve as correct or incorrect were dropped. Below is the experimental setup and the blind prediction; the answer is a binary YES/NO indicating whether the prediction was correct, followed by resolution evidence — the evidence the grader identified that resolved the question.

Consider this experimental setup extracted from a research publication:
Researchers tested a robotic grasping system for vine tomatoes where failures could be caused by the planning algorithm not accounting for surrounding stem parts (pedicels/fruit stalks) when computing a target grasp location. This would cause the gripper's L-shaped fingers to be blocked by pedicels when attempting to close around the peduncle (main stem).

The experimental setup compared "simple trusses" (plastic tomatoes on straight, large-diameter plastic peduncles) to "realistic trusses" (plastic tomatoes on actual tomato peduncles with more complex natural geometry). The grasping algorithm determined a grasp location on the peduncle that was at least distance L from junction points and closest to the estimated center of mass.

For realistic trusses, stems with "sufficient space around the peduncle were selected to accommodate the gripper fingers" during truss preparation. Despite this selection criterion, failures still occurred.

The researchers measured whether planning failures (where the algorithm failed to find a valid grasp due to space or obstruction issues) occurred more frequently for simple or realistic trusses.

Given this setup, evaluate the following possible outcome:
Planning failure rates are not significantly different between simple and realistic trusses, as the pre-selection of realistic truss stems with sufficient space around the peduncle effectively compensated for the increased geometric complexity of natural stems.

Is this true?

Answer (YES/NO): NO